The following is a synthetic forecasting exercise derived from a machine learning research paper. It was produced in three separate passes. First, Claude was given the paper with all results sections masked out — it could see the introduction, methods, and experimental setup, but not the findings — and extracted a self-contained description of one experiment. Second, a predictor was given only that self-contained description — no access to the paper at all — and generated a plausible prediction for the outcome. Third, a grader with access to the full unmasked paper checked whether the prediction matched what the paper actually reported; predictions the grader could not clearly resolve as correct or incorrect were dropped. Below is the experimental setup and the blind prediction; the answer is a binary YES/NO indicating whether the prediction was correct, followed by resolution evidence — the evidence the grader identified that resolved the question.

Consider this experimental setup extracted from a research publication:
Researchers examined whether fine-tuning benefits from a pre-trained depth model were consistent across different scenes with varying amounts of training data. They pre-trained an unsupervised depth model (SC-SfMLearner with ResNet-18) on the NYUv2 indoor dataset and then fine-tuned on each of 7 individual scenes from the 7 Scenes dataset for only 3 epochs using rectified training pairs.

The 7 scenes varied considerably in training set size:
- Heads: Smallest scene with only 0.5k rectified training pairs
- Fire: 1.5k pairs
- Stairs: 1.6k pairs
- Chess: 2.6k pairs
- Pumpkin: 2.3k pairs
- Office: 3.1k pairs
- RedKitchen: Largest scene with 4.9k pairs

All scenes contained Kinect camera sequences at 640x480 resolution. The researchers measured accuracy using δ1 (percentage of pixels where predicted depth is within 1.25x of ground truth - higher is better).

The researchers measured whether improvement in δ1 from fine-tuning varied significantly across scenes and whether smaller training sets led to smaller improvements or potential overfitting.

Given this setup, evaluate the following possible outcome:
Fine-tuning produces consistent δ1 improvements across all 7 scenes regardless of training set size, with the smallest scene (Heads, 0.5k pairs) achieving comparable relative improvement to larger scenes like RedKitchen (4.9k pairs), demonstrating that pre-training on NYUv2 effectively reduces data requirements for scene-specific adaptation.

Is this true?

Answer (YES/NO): YES